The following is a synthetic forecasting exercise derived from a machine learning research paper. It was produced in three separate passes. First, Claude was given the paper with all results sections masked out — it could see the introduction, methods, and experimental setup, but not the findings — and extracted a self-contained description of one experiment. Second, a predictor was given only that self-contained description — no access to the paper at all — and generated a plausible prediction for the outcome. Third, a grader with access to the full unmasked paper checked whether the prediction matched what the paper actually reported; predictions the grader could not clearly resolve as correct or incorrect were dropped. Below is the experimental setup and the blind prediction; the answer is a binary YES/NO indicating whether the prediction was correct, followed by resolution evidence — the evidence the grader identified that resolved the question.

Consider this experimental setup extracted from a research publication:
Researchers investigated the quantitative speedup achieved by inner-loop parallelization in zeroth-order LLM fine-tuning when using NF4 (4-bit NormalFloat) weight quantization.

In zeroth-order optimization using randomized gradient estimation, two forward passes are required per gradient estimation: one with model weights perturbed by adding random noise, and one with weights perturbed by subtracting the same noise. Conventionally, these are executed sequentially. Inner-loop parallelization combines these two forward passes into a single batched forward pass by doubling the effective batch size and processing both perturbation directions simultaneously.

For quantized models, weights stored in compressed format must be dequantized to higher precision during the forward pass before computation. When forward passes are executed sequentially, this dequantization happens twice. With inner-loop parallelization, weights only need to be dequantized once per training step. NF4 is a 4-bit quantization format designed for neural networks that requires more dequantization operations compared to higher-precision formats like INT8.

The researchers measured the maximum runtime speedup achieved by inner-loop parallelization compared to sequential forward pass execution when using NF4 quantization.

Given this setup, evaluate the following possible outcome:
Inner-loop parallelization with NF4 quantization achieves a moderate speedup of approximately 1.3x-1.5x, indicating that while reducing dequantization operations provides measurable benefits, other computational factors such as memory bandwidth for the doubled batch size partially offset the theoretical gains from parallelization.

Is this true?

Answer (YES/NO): NO